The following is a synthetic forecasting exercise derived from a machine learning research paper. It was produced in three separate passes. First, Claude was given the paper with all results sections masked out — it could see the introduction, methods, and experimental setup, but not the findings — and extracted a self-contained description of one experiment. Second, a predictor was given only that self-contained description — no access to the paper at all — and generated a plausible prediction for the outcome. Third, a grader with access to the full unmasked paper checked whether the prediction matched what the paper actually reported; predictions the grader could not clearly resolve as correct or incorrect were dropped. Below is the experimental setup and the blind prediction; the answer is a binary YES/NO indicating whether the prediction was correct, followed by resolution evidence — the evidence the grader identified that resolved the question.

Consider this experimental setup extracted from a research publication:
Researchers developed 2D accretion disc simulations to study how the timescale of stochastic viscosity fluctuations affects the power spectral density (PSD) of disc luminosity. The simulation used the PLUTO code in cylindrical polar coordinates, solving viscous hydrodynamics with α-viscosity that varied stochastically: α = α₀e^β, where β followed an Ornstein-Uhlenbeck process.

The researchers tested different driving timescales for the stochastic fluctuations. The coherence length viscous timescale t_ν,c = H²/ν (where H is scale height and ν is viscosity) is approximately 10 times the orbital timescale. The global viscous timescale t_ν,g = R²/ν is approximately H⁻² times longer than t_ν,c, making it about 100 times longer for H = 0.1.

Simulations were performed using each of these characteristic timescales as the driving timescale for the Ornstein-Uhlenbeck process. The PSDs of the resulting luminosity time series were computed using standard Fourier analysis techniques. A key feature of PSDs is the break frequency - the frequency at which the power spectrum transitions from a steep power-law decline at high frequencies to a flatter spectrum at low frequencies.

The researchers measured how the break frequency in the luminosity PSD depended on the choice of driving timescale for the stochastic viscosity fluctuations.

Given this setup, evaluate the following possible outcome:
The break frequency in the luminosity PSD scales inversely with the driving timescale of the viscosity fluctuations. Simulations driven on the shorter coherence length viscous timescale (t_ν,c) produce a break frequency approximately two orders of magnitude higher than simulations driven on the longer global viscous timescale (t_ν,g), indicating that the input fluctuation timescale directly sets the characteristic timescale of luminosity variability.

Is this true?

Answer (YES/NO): YES